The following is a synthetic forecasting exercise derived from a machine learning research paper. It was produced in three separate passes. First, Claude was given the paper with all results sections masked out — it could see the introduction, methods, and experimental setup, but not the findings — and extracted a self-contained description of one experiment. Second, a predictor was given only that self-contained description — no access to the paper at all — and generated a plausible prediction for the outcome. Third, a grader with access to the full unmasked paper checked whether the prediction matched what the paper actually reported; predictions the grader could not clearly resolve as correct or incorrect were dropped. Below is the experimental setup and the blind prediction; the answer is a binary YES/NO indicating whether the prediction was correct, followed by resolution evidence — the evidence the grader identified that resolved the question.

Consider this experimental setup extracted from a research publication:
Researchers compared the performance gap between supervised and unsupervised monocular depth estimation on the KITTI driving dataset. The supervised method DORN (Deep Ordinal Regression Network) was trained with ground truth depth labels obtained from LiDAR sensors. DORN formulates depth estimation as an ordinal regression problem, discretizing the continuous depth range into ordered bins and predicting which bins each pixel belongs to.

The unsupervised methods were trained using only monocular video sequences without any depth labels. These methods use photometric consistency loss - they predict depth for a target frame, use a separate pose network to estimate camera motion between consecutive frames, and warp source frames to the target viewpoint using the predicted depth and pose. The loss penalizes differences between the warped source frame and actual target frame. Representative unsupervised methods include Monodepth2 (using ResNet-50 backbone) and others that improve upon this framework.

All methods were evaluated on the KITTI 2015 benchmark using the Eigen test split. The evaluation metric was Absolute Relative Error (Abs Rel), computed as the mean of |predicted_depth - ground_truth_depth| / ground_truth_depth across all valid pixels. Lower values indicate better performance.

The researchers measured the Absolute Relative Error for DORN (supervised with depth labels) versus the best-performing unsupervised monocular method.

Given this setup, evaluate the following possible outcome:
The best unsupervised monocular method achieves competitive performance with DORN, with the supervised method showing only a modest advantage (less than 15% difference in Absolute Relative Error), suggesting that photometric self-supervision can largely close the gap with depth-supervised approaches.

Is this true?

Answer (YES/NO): NO